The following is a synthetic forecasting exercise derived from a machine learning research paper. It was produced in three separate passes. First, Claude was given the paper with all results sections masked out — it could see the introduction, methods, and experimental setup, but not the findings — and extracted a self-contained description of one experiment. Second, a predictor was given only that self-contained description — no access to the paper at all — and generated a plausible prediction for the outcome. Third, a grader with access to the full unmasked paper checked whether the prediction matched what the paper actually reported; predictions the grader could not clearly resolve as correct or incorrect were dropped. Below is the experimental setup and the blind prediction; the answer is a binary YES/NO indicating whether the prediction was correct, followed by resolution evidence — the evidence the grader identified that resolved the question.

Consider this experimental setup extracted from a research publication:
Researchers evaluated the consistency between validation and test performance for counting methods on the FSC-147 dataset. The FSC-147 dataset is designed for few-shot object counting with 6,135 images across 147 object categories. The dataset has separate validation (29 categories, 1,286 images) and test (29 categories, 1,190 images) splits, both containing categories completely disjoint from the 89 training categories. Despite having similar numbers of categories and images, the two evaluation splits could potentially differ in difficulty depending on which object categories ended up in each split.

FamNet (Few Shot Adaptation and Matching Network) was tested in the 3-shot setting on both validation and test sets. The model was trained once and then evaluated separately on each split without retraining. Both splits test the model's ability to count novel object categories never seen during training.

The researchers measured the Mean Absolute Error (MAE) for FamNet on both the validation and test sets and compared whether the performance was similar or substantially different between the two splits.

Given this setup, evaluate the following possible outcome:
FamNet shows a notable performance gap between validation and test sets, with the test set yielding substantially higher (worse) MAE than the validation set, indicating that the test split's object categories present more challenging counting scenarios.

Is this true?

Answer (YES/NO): NO